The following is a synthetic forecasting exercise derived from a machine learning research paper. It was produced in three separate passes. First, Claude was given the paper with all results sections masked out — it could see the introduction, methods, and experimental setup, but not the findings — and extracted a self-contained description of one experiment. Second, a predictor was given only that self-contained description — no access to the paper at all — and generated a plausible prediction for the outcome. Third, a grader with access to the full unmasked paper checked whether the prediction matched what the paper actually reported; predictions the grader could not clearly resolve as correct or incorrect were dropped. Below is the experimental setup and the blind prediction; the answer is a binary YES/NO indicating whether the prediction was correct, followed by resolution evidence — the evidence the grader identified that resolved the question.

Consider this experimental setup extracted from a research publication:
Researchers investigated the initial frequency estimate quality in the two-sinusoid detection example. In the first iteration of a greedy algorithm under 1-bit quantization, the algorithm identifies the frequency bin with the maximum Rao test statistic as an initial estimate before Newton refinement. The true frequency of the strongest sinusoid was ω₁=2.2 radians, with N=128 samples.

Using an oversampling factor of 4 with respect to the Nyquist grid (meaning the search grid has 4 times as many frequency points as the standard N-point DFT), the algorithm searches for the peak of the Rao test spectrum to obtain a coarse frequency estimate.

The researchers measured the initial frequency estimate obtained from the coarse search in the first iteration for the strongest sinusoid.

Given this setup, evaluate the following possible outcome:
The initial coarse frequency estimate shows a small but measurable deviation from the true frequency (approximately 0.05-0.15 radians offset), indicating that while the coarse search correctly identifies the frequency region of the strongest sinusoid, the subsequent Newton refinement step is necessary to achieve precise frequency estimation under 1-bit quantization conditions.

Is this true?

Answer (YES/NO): NO